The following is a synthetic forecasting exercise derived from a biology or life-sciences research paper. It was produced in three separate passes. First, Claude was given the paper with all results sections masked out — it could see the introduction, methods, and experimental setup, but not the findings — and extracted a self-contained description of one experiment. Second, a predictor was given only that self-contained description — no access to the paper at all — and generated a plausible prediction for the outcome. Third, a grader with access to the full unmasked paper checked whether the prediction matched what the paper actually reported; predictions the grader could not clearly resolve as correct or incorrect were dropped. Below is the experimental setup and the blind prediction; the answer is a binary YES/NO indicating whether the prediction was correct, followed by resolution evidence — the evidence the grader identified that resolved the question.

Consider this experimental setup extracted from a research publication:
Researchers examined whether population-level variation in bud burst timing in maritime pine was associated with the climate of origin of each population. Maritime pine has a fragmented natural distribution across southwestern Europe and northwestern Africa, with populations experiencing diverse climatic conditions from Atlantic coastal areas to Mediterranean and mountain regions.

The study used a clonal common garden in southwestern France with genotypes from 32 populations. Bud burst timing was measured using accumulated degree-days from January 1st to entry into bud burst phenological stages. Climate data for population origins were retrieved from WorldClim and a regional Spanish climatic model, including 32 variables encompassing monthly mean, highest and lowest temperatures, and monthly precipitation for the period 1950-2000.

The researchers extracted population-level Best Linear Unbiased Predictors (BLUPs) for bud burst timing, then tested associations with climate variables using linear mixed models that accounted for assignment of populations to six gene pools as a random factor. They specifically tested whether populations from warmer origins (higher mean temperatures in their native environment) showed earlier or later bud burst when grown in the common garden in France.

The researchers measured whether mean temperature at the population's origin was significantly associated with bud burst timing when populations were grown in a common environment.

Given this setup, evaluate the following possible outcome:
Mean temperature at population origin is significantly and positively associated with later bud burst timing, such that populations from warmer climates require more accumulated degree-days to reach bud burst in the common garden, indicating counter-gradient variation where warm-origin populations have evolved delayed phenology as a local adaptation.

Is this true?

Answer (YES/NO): NO